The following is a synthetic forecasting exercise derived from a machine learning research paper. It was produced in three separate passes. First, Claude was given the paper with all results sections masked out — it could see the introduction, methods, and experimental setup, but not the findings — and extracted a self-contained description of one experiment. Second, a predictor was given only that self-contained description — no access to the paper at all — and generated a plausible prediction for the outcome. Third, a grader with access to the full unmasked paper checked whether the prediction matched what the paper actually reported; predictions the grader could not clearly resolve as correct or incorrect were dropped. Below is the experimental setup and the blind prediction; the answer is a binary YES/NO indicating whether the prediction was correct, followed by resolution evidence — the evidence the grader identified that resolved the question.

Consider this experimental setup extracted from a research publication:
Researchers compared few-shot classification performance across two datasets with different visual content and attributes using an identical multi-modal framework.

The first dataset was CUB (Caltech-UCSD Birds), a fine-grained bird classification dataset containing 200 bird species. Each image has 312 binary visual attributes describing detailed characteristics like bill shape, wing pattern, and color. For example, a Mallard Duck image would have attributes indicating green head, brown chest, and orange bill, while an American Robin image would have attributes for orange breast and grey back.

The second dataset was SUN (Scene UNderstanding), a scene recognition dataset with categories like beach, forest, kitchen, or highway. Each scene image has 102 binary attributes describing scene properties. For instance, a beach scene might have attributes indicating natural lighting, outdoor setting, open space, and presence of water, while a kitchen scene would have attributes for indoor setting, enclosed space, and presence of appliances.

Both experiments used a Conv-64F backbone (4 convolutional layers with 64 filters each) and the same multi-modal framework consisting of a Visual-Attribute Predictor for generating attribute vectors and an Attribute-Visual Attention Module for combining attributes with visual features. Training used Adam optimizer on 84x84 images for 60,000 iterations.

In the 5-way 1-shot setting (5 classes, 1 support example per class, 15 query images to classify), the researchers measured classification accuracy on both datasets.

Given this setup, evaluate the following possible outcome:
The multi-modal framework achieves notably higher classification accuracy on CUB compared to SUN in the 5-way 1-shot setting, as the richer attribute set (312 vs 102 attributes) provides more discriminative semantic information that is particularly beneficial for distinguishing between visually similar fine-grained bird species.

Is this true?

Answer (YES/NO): YES